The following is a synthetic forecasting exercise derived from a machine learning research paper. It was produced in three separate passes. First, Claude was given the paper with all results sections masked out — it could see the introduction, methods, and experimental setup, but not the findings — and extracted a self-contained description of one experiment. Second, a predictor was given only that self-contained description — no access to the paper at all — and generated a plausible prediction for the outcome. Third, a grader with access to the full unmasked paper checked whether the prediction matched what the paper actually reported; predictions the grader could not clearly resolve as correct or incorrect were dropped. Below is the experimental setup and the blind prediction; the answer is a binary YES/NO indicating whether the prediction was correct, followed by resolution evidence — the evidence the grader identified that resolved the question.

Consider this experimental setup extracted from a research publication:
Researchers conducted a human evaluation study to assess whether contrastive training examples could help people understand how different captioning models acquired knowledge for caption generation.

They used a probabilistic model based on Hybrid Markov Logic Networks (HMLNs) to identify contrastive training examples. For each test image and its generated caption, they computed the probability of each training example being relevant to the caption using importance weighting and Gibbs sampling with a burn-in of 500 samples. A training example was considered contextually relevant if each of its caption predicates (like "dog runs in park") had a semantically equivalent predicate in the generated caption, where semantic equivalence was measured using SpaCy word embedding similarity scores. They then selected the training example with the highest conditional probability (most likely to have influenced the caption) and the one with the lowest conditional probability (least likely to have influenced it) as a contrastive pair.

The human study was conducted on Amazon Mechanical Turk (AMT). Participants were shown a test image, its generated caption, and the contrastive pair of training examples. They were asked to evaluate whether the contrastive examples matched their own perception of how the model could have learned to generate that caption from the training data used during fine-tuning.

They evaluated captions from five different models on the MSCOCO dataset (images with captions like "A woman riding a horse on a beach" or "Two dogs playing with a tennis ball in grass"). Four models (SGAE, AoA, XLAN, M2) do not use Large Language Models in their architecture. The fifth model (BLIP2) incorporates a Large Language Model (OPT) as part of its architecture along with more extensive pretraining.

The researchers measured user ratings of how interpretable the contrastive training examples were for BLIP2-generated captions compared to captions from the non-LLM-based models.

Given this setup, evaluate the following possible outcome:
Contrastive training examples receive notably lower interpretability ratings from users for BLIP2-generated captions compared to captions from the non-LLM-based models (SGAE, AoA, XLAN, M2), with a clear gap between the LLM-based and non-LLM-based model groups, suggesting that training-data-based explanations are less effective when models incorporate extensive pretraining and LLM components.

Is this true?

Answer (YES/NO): YES